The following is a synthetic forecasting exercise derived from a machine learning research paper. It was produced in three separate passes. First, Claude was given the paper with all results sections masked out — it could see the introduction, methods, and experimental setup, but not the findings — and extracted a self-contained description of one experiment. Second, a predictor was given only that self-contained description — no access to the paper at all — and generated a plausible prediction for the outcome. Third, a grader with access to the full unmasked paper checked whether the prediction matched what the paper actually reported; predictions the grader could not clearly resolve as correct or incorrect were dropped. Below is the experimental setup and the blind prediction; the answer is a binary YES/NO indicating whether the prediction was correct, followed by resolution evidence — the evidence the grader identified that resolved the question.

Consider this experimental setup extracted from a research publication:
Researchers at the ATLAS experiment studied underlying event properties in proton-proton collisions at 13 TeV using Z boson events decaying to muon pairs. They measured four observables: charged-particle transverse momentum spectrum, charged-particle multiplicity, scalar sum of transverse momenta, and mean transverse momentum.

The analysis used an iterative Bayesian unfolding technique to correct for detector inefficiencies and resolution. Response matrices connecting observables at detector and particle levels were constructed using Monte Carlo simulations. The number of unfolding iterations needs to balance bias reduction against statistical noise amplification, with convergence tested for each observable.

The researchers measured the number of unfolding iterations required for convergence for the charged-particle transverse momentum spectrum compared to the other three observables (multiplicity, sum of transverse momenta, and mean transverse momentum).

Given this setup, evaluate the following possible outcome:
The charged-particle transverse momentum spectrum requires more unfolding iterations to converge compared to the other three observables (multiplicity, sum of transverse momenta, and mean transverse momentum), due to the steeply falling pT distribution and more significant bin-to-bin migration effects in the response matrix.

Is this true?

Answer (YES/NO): NO